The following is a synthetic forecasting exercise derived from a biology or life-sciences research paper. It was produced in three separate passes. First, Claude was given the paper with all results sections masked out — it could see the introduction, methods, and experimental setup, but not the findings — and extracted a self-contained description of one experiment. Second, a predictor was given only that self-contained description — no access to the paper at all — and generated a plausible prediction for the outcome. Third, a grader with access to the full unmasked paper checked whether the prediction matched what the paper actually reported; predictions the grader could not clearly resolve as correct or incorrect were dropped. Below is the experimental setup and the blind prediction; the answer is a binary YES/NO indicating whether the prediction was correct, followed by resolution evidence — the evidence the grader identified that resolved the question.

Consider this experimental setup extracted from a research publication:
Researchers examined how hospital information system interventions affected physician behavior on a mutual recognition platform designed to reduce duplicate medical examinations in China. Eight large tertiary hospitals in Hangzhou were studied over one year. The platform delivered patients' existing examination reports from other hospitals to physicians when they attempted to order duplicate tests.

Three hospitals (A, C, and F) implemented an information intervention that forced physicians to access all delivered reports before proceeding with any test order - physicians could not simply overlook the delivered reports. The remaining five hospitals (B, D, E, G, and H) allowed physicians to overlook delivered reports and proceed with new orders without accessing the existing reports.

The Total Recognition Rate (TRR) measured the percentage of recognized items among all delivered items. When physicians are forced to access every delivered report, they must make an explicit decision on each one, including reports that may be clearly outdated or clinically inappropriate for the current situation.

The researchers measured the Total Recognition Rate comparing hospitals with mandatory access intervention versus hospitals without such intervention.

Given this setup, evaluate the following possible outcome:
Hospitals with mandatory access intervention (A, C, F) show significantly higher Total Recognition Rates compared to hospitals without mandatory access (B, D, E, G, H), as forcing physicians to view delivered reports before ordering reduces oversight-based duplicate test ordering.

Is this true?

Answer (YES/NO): NO